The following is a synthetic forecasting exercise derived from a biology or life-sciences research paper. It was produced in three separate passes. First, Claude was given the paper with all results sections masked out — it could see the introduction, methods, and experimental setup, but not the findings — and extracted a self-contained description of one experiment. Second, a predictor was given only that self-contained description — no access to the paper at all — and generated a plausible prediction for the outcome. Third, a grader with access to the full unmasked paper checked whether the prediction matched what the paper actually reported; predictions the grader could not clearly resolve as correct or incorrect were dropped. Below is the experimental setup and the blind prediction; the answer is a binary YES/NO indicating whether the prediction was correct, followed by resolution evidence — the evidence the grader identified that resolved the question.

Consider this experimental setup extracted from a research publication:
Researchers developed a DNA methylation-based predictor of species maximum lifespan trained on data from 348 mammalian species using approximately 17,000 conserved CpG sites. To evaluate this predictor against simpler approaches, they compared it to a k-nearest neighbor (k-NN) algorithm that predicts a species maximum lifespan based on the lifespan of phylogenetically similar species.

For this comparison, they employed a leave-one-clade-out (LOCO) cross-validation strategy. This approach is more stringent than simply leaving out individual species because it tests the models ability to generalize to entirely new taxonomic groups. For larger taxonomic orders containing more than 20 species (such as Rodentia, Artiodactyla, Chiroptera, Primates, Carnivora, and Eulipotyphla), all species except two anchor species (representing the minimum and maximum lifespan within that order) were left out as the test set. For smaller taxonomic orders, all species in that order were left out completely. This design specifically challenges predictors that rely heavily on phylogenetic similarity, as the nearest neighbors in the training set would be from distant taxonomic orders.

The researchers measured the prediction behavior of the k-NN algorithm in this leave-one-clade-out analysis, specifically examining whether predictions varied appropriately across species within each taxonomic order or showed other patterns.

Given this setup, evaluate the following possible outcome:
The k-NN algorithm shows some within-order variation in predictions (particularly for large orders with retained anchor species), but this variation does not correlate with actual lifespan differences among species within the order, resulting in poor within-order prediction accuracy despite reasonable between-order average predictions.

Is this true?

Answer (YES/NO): NO